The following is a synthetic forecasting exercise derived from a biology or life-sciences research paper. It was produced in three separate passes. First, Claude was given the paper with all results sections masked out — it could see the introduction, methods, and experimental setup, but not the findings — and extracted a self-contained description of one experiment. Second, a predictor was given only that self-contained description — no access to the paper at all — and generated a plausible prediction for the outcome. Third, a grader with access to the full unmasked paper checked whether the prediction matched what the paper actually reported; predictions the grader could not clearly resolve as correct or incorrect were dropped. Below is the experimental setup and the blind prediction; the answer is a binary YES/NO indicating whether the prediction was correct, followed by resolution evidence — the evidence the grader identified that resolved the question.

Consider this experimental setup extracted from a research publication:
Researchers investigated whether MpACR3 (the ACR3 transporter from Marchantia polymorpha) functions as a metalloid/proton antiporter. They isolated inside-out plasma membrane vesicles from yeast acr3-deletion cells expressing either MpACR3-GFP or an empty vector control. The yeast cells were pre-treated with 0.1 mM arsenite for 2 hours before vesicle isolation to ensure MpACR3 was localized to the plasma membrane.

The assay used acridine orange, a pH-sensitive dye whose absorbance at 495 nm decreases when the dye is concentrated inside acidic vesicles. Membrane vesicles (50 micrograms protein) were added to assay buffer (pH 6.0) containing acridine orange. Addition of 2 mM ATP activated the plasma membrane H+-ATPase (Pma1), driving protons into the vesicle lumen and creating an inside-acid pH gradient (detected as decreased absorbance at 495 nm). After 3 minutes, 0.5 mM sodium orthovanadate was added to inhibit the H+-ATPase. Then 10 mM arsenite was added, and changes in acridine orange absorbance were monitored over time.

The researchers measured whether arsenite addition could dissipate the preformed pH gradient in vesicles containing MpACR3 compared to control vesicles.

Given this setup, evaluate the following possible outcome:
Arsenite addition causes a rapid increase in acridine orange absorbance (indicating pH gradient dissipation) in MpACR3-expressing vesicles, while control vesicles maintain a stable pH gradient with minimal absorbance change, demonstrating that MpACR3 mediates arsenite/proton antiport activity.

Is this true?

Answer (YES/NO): YES